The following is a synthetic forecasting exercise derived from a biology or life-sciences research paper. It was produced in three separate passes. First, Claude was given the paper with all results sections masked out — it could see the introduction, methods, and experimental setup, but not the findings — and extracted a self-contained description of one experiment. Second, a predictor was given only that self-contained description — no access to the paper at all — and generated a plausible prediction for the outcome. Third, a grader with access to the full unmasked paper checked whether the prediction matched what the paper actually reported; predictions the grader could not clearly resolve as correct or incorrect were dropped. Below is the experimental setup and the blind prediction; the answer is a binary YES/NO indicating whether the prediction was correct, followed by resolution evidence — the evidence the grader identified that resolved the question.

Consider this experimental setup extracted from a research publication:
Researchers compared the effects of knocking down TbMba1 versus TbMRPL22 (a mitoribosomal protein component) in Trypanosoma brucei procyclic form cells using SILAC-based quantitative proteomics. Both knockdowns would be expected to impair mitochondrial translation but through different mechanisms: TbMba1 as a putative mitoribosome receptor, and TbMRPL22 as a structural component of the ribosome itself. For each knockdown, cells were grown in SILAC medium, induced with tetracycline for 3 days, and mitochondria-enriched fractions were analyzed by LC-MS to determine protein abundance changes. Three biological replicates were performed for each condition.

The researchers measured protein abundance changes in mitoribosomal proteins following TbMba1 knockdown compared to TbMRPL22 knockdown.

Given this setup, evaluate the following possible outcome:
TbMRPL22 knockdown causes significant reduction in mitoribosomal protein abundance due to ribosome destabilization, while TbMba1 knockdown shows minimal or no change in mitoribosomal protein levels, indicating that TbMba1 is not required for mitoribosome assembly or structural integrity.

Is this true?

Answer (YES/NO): YES